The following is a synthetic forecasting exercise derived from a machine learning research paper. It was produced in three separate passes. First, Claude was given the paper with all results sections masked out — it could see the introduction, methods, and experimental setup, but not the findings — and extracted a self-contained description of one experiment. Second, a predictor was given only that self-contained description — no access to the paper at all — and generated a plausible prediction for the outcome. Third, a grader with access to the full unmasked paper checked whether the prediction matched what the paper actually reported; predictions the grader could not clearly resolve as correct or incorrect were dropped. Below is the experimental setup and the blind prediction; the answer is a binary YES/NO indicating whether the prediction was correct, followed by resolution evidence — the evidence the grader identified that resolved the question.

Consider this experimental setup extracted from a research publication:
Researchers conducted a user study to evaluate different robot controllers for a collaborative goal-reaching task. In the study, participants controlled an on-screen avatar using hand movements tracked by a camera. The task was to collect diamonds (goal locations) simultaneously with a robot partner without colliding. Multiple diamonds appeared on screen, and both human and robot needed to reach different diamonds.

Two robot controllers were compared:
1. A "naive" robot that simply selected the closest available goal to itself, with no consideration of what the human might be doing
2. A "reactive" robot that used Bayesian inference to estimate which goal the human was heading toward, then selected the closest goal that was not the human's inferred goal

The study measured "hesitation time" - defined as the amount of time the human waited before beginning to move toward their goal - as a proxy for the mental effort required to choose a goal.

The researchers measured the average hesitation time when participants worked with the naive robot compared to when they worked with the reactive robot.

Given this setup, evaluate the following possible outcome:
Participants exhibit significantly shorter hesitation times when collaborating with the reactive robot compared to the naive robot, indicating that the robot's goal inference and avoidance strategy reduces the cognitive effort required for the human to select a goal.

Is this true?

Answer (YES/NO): NO